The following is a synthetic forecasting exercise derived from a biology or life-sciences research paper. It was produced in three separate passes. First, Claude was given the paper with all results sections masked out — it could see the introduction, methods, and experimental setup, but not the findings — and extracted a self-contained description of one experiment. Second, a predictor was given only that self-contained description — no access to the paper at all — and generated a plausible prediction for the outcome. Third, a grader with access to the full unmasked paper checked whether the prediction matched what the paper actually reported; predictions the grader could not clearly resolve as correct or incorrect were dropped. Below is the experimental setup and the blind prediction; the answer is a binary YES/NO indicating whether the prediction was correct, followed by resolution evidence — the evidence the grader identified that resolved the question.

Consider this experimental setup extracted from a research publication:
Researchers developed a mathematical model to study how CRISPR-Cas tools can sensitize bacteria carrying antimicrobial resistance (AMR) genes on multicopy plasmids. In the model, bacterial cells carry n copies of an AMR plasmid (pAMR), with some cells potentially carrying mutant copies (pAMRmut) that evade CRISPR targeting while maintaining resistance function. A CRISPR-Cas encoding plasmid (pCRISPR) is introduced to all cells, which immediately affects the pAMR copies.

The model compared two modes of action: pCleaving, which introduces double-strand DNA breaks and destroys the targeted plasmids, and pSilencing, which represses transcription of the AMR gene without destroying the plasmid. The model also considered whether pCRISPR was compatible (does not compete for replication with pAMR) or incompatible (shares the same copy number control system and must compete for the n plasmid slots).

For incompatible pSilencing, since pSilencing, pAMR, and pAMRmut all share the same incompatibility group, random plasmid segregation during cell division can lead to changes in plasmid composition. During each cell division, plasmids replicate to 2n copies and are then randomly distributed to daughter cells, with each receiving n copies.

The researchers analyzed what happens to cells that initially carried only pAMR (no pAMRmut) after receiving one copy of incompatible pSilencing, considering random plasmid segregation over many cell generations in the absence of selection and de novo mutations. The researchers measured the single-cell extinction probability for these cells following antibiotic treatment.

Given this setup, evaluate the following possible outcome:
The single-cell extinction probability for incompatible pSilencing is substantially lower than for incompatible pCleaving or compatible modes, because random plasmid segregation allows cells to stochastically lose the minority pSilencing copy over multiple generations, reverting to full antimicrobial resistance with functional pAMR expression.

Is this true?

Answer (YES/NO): YES